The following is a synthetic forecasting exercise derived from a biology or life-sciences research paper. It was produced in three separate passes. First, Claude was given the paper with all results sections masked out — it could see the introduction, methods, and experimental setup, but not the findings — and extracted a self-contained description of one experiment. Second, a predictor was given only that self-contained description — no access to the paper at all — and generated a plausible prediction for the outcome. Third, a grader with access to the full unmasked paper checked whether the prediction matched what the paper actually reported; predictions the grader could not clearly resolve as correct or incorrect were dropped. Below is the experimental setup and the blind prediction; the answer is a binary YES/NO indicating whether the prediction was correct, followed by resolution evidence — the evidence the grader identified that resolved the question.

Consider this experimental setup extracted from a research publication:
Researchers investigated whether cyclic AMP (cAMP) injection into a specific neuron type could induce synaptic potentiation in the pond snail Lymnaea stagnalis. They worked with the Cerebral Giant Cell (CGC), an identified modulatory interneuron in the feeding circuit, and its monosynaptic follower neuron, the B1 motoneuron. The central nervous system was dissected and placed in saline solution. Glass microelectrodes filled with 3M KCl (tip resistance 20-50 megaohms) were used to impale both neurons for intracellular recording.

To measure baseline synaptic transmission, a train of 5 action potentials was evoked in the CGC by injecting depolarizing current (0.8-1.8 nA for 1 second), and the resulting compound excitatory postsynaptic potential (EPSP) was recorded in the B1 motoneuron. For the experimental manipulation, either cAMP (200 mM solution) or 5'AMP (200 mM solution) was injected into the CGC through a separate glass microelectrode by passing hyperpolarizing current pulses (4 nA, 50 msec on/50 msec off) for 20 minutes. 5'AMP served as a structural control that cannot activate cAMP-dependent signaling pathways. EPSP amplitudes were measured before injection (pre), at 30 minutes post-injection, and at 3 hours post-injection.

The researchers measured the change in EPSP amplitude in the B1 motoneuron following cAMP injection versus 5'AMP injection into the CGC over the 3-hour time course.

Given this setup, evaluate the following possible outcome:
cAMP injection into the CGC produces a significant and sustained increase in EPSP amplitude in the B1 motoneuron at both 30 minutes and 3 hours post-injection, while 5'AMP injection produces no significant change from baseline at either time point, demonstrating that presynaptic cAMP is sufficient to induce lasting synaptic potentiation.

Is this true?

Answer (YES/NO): YES